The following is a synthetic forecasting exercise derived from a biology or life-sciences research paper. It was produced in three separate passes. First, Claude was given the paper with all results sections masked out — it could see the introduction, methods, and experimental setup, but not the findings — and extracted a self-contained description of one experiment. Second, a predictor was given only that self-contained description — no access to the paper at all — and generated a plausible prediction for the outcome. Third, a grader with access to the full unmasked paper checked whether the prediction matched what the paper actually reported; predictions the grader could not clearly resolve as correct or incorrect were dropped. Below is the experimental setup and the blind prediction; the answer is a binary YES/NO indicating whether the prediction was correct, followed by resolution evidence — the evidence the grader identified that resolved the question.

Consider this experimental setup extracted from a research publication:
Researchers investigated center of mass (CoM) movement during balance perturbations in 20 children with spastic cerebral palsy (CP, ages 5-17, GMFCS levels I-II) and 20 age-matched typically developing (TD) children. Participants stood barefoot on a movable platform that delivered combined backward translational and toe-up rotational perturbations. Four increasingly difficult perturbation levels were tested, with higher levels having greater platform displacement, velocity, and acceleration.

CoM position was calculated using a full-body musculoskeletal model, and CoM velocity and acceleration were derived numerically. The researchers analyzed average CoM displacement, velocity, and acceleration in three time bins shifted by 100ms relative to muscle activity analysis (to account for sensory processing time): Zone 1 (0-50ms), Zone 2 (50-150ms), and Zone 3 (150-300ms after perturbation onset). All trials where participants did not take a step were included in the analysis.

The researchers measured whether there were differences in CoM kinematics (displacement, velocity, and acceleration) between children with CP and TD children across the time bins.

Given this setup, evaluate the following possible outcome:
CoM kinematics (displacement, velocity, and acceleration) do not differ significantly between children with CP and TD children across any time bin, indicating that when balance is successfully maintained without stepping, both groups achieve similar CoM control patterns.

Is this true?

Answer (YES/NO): YES